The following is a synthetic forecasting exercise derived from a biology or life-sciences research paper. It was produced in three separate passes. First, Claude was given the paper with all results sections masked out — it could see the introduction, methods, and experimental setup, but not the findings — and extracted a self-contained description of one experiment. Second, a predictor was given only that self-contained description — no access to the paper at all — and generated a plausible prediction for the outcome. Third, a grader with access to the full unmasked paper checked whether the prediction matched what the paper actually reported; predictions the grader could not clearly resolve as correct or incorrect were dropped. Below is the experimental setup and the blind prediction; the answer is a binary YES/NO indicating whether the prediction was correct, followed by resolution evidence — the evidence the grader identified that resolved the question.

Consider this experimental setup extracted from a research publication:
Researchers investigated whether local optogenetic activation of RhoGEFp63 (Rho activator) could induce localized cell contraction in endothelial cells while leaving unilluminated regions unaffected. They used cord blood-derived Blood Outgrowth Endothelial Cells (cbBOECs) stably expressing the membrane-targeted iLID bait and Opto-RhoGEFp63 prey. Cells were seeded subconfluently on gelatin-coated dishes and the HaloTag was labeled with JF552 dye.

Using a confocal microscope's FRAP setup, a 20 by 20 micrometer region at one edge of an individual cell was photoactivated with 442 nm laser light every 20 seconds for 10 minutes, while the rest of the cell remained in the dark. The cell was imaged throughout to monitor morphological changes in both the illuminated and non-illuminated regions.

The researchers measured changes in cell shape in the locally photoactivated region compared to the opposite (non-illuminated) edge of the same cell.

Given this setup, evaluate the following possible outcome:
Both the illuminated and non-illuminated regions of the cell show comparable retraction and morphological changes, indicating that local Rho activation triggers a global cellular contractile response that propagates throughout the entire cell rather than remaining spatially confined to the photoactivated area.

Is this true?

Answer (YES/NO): NO